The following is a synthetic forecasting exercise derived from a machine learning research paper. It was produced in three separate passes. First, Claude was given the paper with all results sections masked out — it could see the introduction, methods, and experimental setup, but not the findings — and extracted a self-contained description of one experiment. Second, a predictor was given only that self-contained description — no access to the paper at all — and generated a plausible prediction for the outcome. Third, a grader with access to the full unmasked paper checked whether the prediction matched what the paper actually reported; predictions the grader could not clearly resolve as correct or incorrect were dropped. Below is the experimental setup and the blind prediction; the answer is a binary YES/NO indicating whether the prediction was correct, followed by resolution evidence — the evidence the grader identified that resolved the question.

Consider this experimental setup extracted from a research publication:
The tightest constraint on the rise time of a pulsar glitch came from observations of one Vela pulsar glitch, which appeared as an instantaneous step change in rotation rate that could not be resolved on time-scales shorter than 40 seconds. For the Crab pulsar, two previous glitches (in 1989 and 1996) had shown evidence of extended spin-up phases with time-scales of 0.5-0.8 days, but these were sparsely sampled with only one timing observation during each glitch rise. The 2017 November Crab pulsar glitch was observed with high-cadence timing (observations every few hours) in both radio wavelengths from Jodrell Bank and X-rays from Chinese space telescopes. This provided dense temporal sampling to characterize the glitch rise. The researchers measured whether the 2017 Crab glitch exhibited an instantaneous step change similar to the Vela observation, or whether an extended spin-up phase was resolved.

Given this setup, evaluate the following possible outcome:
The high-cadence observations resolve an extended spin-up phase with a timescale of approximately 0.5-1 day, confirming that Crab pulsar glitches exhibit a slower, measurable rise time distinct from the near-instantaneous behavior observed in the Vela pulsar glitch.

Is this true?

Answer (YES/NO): NO